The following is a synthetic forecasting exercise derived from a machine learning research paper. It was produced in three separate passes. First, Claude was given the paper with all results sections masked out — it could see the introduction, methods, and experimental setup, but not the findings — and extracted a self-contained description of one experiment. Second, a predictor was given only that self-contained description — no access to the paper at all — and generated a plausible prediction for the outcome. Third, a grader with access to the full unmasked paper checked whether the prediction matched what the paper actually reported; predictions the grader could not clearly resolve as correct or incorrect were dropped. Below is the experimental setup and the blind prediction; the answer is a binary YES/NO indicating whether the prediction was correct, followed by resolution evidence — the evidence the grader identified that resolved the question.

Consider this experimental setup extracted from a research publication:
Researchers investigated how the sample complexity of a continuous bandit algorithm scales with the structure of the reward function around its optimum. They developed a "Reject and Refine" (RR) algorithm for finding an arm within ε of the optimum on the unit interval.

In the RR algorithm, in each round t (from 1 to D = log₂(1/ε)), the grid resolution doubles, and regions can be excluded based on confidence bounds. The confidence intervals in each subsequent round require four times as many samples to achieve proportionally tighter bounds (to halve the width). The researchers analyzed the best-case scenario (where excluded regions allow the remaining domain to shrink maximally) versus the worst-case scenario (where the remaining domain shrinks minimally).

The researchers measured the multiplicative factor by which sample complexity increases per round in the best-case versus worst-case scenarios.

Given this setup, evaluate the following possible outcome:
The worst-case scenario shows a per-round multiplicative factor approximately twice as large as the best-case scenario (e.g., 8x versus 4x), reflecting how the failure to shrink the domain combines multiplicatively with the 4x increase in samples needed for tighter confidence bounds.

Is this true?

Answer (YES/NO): YES